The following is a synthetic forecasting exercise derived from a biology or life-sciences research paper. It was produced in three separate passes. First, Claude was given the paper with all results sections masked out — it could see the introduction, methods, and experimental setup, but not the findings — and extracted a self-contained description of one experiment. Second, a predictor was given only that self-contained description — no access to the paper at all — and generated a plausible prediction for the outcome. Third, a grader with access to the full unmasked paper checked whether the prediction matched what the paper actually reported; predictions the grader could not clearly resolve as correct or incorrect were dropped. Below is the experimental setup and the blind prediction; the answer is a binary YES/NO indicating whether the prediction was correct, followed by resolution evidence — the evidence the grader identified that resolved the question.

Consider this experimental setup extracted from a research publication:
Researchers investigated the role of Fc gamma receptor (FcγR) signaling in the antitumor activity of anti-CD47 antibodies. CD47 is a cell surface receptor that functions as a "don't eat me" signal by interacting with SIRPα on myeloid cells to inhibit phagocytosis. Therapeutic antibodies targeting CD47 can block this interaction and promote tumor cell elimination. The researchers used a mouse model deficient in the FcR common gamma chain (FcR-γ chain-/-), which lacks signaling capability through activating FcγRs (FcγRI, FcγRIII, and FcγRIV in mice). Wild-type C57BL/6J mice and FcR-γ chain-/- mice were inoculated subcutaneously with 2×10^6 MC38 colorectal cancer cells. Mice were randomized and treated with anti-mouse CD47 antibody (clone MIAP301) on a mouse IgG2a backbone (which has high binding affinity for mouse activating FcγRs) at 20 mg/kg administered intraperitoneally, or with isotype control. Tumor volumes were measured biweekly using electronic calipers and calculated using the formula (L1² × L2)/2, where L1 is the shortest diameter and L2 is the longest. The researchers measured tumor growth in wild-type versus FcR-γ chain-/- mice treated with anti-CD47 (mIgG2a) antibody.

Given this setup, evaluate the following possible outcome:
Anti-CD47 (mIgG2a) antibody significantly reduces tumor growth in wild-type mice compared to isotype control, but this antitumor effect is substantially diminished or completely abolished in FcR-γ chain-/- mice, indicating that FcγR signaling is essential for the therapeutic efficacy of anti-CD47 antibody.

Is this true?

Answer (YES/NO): YES